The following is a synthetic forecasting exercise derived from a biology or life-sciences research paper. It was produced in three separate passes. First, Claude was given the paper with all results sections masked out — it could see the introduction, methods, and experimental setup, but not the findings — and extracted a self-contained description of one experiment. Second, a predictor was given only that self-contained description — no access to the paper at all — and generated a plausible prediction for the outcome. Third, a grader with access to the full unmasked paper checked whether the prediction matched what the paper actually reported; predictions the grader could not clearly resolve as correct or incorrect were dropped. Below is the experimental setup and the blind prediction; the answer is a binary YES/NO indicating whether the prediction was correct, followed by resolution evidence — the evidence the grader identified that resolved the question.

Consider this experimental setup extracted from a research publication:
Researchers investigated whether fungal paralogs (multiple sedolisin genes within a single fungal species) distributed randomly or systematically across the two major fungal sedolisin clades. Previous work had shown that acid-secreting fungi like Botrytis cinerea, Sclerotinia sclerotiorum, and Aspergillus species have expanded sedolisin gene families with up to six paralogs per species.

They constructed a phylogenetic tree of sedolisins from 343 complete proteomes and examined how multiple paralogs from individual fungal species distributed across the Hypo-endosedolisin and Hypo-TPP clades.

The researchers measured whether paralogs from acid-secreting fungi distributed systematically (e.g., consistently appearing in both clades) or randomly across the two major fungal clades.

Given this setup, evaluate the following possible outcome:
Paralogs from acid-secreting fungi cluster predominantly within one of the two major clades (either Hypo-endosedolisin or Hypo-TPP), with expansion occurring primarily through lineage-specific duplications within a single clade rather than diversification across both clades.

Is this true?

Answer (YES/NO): NO